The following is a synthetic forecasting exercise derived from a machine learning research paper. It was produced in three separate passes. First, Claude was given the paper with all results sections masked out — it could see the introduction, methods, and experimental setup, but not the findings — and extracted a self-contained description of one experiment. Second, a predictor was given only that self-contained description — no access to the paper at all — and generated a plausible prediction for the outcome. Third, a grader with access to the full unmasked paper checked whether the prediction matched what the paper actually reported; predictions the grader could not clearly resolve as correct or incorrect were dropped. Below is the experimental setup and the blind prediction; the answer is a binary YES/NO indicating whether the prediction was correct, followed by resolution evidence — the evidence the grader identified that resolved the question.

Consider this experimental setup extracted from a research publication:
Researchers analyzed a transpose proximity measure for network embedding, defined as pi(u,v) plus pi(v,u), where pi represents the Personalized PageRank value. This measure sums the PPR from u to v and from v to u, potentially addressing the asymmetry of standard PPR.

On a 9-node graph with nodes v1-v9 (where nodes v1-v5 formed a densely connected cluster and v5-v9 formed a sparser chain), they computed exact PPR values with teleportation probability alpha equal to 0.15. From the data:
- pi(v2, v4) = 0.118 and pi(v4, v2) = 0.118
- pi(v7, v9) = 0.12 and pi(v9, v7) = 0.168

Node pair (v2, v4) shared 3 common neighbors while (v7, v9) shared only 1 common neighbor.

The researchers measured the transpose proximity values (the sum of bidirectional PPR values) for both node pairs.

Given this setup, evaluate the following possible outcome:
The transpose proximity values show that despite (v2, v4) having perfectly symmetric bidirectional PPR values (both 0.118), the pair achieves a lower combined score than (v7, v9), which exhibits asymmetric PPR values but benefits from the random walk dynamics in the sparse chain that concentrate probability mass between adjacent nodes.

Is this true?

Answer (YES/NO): NO